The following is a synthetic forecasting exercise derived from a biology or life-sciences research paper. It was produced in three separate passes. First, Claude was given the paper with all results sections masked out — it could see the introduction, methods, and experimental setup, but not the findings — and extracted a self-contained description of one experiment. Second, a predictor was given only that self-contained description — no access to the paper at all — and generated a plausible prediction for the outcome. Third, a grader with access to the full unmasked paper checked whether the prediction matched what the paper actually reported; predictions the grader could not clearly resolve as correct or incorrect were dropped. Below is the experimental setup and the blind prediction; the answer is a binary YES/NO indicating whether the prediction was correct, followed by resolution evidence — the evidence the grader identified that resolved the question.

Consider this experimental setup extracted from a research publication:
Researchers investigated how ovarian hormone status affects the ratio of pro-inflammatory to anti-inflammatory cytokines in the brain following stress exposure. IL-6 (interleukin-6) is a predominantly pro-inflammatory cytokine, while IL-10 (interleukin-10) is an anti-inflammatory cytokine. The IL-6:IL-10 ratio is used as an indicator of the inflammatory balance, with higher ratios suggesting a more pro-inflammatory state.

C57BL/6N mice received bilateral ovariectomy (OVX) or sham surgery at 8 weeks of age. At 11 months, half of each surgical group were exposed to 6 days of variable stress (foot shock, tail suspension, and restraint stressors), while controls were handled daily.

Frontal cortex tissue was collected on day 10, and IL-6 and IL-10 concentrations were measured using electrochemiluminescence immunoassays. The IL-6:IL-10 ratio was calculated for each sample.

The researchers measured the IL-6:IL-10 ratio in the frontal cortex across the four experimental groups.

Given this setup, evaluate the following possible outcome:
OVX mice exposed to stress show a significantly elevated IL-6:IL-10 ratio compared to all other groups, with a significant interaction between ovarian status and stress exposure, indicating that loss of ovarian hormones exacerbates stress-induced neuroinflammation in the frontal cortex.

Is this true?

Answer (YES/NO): NO